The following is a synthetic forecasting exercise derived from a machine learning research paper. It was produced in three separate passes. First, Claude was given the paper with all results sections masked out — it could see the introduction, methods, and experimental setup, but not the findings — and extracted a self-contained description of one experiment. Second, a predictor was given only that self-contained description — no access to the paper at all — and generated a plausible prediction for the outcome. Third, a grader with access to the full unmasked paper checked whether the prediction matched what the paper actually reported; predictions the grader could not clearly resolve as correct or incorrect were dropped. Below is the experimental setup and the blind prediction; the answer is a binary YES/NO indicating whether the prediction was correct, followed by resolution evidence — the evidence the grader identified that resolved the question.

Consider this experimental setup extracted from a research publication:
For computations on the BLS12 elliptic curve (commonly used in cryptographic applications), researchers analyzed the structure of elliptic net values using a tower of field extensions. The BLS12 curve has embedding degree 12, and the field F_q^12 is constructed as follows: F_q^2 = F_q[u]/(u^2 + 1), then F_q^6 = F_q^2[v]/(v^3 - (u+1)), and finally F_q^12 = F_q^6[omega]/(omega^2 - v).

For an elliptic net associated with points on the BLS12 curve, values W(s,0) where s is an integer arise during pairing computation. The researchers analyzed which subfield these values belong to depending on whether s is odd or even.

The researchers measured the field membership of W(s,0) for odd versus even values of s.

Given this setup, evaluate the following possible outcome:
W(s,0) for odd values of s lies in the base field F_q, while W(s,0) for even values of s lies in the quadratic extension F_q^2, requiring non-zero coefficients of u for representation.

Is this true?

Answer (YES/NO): NO